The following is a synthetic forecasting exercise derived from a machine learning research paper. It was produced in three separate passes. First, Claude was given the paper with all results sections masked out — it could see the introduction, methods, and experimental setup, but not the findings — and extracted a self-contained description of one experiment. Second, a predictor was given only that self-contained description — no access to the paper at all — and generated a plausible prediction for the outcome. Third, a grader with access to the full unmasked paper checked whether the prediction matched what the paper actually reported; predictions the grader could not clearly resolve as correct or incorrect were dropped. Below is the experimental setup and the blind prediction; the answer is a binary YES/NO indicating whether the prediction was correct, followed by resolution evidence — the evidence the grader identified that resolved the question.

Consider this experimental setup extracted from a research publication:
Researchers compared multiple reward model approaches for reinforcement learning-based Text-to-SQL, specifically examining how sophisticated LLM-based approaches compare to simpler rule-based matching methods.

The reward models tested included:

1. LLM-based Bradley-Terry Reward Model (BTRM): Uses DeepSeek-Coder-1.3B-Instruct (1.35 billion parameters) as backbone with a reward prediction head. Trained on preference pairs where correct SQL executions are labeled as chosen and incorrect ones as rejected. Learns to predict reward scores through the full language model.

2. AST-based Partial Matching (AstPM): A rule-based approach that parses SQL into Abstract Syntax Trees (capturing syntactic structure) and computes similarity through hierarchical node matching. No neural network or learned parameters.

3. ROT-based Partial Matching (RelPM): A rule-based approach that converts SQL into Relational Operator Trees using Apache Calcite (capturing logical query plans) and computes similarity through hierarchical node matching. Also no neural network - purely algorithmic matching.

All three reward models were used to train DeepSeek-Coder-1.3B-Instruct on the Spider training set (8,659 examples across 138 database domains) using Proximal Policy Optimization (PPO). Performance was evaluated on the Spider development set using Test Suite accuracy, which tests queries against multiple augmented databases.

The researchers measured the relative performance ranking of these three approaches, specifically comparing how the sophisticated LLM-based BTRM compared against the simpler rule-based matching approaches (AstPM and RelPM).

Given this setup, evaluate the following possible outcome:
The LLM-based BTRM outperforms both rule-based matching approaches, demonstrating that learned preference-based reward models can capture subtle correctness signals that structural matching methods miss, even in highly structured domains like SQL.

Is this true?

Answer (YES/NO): NO